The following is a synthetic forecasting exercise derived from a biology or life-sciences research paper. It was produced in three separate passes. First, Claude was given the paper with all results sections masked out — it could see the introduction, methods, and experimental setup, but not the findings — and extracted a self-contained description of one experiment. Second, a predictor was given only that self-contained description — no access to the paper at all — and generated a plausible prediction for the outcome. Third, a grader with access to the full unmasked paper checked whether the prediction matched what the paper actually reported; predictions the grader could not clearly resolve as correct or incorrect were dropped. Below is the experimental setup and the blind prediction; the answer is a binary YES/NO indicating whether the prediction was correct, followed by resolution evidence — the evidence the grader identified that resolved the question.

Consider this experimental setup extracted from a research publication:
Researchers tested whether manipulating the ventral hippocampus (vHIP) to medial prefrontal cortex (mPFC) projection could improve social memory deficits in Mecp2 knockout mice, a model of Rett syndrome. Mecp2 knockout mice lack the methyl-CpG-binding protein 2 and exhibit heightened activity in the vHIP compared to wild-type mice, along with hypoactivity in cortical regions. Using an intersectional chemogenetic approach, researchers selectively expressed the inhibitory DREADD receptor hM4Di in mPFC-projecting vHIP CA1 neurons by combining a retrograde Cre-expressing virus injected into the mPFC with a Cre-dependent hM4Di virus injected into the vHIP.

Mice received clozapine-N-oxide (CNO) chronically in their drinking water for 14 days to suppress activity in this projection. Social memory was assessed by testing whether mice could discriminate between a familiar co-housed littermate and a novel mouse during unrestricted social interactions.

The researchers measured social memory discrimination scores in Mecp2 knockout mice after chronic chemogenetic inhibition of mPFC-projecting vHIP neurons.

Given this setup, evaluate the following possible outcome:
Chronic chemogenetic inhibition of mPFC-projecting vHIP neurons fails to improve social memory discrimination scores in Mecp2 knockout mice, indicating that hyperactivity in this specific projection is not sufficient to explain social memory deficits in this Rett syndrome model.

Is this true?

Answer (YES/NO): NO